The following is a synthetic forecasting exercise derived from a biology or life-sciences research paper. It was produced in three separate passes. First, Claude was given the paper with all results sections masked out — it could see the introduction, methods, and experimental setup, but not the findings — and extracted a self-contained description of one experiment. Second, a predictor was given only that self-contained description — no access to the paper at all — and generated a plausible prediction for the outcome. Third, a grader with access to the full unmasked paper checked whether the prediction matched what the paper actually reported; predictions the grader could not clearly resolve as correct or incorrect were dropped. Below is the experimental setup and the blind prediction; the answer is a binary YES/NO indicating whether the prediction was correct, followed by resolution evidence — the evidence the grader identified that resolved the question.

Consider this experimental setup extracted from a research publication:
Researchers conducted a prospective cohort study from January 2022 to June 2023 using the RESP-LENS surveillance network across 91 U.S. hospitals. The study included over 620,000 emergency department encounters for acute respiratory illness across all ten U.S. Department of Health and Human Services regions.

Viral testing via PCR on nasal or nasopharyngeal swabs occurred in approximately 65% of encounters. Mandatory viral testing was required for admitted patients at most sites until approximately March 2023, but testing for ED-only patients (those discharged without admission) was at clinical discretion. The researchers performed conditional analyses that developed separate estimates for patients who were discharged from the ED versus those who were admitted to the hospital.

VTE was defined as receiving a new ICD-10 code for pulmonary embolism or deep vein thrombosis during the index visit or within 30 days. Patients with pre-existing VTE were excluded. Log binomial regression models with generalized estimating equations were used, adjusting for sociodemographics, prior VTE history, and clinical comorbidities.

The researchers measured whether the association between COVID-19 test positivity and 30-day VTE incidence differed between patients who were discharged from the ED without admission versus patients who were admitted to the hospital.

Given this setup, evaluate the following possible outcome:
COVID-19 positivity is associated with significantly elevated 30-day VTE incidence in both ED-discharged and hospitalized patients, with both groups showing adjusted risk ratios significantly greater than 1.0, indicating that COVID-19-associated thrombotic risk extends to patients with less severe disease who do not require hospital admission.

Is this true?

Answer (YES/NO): NO